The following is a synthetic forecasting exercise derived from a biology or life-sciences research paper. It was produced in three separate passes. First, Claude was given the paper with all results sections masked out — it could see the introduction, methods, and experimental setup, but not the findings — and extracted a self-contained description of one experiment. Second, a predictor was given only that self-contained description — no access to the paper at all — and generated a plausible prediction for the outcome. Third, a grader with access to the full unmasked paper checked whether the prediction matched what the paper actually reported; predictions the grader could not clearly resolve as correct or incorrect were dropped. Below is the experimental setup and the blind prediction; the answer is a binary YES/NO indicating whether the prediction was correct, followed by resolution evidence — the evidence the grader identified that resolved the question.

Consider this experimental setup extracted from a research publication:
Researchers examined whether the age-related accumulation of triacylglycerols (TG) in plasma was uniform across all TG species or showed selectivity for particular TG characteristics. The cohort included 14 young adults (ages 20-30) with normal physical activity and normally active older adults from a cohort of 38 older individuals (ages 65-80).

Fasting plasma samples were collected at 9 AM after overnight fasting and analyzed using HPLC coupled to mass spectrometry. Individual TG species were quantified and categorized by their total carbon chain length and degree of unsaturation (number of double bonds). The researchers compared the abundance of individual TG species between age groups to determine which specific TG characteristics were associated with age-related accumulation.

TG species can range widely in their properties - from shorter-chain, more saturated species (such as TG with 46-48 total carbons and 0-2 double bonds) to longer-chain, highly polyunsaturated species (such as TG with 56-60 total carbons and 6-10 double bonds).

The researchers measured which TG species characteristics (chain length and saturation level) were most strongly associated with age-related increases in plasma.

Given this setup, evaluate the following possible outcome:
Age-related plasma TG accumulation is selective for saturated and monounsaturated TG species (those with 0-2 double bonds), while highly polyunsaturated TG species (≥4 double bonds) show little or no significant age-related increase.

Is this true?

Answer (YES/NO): NO